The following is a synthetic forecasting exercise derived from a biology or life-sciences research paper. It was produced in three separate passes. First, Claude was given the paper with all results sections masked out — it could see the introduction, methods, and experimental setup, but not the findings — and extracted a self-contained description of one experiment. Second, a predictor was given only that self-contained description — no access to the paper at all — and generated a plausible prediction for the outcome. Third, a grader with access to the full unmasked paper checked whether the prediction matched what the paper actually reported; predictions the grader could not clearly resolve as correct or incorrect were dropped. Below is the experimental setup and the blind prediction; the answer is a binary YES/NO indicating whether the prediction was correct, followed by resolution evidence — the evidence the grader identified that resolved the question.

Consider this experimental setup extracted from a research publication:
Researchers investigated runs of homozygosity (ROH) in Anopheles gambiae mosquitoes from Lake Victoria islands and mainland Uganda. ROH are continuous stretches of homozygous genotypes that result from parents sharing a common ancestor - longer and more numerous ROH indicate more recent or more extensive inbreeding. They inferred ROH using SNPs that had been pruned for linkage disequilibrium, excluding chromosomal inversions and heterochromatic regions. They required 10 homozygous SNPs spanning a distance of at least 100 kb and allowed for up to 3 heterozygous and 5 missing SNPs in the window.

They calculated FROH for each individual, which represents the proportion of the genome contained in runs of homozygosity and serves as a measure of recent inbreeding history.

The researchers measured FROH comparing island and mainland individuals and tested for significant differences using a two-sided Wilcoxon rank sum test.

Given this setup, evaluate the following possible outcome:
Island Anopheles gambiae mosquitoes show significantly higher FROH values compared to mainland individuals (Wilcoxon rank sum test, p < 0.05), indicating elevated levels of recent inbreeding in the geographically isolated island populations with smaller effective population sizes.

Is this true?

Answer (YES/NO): NO